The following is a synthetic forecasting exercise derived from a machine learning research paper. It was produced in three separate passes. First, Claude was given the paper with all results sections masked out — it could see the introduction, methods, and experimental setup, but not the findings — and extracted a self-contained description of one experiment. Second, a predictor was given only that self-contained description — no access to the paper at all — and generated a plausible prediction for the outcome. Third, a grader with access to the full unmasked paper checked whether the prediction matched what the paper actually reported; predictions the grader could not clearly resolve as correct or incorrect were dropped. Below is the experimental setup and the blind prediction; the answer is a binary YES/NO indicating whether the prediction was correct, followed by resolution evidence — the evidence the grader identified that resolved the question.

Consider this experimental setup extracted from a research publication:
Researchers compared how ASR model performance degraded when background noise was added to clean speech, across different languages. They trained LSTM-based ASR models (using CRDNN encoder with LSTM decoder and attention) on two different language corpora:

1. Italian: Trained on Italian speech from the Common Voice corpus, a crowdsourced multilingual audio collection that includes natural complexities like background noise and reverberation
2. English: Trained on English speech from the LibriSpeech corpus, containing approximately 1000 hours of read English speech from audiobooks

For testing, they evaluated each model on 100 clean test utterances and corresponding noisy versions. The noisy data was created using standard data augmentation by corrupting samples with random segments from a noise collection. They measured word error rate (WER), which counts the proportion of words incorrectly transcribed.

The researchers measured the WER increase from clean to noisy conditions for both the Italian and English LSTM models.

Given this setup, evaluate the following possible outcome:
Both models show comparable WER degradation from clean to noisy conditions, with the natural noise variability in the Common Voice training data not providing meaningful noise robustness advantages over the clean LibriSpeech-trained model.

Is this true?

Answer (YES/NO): NO